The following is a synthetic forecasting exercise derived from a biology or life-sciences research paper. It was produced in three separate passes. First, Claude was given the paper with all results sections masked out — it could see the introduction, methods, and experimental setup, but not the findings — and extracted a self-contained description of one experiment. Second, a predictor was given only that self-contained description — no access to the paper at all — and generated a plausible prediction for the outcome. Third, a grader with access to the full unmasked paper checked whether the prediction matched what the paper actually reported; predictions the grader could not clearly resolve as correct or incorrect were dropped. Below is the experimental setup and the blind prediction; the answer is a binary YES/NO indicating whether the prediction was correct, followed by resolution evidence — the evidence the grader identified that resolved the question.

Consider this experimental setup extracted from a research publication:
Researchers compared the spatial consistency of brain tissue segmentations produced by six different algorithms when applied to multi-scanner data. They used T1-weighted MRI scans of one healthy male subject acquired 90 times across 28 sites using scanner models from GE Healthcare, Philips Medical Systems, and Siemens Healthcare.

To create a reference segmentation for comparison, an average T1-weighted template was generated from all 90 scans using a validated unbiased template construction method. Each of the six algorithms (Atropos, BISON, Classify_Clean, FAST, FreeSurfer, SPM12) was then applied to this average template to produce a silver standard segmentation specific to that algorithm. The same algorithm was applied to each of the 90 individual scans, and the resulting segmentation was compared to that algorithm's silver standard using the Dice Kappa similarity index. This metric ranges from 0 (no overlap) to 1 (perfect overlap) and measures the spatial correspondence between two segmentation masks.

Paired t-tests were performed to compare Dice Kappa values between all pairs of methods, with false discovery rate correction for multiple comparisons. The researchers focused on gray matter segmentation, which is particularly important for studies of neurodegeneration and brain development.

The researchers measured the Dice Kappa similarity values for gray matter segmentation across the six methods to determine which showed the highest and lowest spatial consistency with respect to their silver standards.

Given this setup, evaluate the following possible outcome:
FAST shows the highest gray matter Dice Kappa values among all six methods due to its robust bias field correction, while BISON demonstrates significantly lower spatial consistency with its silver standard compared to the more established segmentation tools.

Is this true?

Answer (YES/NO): NO